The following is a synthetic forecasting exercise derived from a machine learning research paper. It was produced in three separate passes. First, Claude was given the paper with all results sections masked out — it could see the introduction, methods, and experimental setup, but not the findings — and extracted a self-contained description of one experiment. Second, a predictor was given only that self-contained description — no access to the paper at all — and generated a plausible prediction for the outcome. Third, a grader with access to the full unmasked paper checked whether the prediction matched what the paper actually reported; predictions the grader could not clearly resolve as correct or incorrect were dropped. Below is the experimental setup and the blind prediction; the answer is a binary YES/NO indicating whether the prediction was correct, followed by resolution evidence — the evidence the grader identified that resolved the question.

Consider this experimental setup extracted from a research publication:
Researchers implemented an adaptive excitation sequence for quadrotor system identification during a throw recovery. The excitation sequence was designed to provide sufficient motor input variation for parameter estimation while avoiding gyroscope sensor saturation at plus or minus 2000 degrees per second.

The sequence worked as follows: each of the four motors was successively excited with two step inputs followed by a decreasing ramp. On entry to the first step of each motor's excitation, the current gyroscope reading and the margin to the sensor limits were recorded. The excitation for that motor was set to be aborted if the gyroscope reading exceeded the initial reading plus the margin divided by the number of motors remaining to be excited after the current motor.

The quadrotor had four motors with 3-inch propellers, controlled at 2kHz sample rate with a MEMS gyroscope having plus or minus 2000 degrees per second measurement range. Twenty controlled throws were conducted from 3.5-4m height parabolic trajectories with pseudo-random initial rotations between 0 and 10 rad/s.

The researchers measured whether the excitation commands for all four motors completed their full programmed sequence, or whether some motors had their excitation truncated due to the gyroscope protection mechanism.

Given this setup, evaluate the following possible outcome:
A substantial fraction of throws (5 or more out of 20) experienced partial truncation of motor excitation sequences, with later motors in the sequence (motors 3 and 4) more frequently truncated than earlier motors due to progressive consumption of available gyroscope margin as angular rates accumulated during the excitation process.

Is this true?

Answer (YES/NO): NO